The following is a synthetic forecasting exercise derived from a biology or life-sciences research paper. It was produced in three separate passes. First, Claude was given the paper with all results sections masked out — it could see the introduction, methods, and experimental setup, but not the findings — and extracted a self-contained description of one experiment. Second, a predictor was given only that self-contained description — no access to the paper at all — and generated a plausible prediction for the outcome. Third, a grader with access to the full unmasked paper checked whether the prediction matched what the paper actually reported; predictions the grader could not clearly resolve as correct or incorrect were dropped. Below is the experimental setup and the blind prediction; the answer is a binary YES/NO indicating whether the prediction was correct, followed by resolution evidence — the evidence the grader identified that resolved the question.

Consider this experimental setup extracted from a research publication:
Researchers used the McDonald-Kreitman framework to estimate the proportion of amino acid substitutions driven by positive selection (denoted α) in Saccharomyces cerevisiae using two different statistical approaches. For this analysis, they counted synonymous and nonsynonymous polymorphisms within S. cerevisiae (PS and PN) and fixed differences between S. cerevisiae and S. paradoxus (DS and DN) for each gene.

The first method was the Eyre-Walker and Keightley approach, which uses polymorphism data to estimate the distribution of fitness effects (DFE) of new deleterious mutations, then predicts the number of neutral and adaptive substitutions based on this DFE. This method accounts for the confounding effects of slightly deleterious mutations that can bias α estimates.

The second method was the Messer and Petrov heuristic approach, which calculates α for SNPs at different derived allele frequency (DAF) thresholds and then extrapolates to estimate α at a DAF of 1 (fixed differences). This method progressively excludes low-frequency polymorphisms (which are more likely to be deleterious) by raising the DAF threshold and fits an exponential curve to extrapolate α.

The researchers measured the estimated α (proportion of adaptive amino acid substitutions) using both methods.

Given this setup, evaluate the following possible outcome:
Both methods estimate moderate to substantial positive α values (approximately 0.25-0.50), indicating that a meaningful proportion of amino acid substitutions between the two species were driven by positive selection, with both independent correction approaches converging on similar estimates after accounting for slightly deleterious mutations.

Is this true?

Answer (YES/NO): NO